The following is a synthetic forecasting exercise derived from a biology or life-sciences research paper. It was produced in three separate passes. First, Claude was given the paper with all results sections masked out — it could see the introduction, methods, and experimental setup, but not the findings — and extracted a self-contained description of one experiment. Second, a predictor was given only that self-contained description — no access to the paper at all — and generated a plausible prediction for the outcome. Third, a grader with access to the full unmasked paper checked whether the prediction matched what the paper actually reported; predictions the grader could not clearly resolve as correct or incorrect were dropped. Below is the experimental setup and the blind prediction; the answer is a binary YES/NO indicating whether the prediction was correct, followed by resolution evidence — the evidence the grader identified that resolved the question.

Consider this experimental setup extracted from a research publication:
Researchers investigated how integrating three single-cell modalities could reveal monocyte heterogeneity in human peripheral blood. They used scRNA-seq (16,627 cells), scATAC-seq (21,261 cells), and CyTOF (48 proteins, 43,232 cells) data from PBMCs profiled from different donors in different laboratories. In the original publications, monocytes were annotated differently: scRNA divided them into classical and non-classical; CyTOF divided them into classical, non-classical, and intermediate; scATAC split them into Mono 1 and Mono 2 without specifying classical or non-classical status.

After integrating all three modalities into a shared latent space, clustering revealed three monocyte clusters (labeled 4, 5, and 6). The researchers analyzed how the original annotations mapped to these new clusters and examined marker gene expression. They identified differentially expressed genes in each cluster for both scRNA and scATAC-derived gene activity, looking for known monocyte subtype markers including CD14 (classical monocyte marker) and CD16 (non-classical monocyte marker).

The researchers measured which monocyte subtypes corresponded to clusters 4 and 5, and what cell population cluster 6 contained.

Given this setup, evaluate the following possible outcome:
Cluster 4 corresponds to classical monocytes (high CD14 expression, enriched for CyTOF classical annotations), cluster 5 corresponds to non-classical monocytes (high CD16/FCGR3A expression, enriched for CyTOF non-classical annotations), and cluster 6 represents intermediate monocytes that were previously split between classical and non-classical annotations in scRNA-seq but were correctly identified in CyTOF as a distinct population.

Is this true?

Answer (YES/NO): NO